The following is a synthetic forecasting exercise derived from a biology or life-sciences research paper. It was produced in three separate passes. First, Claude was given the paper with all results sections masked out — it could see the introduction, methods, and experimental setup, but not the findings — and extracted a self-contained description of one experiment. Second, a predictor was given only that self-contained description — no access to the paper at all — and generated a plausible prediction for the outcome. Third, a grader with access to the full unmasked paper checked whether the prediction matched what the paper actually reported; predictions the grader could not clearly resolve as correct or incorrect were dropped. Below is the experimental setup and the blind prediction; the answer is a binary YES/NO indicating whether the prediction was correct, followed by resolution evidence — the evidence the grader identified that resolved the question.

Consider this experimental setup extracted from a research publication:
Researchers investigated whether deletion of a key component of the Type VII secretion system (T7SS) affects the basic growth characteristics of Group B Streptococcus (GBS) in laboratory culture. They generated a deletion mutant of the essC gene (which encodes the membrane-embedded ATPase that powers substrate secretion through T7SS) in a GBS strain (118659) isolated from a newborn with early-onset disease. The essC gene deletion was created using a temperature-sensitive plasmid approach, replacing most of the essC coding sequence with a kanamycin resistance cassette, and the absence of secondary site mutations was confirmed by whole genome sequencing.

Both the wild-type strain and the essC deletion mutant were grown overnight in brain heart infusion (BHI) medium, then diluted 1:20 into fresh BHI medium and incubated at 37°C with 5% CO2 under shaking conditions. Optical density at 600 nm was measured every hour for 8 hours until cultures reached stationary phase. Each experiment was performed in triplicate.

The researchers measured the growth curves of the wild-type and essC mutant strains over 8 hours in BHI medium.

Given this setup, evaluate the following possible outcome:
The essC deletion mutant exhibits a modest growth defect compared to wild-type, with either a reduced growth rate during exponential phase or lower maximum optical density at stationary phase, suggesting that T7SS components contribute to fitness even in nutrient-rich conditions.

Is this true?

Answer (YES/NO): NO